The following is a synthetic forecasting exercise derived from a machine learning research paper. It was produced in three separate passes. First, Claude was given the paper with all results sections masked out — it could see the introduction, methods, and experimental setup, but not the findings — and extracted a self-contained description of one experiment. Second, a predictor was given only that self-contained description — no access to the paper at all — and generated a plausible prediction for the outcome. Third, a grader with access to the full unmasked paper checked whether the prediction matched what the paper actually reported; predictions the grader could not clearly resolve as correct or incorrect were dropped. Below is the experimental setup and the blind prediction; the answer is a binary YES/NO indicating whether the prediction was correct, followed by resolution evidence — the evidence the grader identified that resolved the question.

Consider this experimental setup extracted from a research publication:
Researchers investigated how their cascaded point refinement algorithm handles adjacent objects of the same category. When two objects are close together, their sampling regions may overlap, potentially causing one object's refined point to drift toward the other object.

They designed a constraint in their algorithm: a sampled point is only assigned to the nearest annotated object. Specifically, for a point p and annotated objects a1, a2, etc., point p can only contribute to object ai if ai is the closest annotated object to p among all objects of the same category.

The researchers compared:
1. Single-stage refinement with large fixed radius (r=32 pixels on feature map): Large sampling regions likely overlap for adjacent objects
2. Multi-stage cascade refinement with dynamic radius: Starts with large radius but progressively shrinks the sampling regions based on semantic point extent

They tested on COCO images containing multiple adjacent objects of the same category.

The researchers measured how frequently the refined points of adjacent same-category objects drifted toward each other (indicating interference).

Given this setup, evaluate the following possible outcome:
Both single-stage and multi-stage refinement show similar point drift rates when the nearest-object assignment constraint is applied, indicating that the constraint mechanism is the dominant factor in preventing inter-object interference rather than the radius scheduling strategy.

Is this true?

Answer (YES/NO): NO